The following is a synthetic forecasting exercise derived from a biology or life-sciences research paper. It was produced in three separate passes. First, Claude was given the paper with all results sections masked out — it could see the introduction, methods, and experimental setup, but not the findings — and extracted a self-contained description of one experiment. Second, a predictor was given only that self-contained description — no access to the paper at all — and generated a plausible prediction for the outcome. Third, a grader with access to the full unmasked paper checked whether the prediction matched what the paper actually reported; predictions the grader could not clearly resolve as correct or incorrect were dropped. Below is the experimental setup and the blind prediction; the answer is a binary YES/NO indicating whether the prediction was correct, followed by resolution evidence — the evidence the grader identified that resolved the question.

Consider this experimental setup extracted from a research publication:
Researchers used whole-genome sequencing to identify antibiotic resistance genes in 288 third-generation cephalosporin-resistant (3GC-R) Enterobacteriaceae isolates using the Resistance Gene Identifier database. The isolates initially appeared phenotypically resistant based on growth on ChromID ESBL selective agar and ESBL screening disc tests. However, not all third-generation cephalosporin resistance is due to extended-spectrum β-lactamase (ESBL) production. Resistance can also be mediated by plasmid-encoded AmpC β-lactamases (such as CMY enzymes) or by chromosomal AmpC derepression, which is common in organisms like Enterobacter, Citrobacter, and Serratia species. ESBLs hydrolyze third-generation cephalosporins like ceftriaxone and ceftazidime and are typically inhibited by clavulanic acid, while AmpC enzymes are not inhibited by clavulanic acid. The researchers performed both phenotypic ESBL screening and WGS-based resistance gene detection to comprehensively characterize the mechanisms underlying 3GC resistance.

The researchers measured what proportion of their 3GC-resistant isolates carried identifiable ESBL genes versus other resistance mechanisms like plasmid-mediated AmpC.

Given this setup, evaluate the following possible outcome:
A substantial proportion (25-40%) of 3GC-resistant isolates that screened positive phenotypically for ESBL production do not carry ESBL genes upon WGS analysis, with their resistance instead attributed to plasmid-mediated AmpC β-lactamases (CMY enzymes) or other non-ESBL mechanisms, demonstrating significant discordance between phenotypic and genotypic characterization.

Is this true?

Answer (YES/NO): NO